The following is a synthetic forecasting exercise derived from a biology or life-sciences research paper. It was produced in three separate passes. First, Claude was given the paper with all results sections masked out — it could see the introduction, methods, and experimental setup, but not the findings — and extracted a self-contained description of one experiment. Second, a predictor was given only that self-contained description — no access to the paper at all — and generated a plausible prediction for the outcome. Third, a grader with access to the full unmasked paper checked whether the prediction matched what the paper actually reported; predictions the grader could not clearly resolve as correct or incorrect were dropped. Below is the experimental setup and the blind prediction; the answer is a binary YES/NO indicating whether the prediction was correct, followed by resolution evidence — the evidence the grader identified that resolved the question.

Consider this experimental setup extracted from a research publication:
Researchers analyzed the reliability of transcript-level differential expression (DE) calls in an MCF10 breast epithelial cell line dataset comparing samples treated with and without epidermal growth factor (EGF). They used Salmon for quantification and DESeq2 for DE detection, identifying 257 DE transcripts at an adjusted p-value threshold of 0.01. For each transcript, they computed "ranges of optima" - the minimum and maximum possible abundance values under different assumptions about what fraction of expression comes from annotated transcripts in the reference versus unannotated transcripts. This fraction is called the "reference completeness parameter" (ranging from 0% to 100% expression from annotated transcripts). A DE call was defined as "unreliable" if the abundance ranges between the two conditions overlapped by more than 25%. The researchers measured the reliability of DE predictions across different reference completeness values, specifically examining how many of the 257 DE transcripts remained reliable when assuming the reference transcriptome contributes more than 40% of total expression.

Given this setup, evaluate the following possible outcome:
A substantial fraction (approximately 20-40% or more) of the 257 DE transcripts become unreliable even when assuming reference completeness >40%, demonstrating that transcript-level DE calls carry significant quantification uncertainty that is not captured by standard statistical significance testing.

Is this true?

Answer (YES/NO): NO